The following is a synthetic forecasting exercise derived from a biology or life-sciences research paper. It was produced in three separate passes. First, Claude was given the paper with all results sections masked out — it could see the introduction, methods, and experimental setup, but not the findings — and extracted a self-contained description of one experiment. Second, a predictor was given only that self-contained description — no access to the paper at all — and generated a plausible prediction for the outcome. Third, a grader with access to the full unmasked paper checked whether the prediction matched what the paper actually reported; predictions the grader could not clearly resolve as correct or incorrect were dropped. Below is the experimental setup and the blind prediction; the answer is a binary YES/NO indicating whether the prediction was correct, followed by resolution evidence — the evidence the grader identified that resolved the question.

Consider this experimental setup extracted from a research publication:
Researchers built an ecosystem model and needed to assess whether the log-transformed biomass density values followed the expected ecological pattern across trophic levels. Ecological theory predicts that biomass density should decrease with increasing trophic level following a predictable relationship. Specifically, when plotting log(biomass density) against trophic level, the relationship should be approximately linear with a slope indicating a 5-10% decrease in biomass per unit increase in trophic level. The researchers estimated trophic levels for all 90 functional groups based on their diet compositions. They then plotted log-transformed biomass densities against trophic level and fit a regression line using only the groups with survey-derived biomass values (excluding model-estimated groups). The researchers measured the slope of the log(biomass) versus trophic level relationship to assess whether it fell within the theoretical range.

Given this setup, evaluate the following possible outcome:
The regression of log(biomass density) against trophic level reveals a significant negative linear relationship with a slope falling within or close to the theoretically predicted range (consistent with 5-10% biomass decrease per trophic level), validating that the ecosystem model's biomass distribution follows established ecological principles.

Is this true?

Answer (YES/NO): YES